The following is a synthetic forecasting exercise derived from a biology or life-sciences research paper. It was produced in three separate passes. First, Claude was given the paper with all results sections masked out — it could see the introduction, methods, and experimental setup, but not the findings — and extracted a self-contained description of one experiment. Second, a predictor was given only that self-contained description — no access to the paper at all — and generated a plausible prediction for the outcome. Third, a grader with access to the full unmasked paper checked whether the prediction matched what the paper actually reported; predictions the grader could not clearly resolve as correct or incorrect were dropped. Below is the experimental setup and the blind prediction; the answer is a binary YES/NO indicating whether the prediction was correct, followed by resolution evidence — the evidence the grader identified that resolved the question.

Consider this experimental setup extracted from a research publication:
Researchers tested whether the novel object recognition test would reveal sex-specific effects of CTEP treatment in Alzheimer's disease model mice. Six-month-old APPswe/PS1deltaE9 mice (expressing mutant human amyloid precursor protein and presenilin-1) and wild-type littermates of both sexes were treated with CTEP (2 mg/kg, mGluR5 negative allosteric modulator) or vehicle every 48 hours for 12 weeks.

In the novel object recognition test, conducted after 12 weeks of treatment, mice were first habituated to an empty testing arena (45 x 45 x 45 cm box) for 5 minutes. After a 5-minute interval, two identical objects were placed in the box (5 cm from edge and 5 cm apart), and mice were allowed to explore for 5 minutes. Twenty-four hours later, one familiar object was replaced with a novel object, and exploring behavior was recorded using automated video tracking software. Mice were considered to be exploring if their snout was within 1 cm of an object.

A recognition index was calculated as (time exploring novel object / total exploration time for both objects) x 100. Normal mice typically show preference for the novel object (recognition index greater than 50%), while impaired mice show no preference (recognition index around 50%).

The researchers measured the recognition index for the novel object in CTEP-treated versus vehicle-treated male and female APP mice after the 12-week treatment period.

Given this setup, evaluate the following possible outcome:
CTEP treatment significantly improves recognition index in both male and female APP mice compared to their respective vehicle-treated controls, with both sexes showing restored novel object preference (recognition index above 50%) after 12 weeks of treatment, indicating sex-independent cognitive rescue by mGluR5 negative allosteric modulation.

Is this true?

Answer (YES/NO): NO